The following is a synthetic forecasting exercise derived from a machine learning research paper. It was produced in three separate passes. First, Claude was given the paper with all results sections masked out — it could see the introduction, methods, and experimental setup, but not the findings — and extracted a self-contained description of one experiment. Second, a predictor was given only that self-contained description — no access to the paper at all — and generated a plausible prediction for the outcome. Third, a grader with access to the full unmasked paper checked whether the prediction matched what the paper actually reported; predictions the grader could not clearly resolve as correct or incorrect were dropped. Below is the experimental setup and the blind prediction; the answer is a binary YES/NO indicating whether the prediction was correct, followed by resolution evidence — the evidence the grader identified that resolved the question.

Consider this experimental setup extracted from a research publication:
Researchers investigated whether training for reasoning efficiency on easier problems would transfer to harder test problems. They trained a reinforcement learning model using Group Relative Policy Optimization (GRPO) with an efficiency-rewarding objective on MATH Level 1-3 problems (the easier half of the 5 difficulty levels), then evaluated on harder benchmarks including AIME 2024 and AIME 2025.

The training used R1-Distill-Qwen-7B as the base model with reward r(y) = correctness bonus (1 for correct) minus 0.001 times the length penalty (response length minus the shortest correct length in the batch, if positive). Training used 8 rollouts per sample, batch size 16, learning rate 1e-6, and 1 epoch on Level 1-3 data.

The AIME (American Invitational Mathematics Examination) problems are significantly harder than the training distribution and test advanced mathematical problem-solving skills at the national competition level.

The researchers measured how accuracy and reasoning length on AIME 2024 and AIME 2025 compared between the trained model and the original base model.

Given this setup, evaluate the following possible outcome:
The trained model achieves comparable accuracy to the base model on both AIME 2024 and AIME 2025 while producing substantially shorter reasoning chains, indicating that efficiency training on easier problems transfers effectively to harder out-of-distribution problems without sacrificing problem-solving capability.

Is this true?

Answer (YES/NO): YES